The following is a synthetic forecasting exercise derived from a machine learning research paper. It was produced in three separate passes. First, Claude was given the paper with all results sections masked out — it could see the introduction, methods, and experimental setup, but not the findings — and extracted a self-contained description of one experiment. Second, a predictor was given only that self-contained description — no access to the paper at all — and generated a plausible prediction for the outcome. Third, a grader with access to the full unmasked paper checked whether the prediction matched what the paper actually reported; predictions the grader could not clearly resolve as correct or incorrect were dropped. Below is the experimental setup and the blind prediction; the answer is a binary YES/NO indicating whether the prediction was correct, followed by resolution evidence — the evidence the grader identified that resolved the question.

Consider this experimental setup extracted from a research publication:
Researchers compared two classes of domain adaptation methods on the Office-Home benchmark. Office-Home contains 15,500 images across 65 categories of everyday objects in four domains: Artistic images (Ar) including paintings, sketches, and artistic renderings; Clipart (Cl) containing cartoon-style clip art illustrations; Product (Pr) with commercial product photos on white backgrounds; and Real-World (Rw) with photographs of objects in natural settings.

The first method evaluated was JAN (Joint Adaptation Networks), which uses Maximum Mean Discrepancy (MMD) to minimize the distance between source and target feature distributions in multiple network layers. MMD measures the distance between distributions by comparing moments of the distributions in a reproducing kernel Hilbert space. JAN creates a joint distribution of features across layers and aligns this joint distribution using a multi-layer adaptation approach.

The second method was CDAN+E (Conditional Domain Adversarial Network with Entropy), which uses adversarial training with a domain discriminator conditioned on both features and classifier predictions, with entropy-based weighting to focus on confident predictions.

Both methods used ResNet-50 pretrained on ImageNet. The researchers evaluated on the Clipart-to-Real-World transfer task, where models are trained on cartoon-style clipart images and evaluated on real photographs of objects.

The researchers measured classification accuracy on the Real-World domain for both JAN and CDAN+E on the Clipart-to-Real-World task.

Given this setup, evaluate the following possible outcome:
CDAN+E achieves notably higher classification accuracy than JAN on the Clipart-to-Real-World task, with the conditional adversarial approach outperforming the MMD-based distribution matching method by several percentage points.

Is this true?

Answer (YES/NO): YES